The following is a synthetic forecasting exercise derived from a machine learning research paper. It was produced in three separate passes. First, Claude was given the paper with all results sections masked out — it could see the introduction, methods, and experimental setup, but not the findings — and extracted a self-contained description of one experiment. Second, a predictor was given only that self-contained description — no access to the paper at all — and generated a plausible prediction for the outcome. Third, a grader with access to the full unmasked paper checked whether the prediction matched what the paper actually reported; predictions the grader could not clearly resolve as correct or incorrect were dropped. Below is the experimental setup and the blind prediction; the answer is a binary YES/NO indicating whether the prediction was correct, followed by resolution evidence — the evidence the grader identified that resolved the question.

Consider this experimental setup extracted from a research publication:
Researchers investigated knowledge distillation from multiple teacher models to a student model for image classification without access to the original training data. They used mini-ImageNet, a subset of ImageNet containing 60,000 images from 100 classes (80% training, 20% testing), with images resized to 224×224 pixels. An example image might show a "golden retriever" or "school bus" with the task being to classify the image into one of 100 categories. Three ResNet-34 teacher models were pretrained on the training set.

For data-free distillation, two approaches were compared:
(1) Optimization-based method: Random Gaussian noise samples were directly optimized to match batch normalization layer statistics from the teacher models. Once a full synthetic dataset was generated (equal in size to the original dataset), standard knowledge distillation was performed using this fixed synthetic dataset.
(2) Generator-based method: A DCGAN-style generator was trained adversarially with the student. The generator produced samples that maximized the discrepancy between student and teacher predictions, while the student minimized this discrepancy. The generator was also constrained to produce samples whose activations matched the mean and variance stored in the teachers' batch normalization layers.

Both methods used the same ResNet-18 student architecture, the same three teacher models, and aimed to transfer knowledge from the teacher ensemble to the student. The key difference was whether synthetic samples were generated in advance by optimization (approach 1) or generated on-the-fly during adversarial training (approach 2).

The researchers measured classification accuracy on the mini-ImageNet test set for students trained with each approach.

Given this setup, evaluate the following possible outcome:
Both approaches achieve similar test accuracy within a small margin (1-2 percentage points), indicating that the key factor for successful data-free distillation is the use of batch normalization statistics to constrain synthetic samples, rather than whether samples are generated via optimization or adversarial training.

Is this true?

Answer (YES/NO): NO